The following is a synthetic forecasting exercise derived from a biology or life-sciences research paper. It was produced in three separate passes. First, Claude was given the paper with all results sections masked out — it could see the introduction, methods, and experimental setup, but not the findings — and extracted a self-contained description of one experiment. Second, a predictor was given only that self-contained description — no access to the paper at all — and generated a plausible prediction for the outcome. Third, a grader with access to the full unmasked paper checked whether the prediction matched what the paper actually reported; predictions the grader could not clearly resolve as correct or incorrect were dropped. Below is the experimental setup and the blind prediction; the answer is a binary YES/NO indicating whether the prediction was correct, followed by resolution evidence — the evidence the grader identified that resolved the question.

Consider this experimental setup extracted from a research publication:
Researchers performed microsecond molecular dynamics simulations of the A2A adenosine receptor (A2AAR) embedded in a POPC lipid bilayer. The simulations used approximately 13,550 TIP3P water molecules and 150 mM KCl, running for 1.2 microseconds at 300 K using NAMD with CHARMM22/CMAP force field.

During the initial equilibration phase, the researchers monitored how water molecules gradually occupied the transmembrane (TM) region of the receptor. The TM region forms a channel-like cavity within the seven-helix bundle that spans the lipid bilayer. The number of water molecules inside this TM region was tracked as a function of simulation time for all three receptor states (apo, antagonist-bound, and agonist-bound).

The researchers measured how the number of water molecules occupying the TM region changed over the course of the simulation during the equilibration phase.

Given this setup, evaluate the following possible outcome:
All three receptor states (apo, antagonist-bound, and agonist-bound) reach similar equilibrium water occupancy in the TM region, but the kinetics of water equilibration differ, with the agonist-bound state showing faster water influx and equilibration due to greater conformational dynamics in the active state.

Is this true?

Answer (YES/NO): NO